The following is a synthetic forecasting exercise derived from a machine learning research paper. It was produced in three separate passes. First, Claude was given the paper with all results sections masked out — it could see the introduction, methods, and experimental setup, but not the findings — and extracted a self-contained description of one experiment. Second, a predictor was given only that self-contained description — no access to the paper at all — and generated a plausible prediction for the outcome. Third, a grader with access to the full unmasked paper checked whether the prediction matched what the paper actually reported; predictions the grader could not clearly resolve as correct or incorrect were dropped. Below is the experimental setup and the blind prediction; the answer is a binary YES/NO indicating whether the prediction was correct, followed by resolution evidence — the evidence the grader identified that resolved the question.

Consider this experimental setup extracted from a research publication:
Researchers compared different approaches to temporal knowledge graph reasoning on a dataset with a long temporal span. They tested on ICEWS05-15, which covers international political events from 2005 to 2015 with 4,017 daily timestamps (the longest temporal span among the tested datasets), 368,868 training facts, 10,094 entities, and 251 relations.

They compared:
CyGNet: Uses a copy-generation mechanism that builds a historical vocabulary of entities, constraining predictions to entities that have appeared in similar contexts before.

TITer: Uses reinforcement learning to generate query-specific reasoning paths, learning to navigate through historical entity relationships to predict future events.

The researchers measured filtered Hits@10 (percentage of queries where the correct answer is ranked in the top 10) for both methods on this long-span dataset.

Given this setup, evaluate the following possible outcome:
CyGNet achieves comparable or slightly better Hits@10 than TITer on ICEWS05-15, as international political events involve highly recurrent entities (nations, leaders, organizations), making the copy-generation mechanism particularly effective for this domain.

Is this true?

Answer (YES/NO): NO